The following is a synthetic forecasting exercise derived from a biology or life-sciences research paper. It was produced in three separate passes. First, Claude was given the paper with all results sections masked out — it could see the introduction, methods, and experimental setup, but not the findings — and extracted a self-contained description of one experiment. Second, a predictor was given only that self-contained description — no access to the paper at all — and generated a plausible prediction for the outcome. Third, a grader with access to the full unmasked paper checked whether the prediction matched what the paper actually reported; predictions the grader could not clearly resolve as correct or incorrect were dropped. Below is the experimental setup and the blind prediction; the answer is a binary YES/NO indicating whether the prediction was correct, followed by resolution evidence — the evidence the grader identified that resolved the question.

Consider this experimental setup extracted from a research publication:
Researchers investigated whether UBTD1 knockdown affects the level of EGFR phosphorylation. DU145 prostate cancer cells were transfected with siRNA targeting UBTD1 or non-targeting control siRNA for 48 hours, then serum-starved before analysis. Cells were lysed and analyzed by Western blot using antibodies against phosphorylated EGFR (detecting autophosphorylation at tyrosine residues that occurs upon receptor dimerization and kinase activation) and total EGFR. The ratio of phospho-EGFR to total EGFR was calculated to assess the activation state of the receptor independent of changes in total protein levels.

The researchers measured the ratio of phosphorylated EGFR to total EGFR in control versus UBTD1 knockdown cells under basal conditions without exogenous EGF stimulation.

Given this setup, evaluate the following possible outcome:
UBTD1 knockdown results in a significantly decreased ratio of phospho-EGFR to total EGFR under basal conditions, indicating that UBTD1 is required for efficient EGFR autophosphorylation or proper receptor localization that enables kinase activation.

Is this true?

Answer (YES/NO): NO